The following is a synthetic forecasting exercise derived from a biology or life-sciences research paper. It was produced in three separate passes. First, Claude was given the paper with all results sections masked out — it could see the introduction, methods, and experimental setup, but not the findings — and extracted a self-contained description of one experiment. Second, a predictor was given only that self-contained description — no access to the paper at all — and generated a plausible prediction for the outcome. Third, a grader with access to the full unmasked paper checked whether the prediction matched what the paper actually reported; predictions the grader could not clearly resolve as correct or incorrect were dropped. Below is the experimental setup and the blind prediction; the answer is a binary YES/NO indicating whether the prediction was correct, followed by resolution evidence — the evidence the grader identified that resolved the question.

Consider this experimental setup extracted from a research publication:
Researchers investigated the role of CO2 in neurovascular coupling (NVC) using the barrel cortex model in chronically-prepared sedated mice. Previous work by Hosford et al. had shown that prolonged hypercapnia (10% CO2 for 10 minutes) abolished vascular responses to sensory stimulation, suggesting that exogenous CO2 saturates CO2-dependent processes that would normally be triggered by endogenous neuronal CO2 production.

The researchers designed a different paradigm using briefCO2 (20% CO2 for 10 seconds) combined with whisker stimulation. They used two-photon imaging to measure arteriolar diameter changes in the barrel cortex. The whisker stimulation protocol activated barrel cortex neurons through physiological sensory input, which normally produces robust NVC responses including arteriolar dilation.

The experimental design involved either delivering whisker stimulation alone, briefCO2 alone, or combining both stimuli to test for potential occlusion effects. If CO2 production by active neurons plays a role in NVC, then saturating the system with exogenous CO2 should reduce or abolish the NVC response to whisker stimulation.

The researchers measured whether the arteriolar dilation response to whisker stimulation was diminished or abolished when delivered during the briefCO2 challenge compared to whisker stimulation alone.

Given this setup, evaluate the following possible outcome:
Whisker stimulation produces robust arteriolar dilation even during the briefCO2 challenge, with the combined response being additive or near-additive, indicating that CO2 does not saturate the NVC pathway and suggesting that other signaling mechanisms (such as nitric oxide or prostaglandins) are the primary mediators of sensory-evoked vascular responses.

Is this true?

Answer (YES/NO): YES